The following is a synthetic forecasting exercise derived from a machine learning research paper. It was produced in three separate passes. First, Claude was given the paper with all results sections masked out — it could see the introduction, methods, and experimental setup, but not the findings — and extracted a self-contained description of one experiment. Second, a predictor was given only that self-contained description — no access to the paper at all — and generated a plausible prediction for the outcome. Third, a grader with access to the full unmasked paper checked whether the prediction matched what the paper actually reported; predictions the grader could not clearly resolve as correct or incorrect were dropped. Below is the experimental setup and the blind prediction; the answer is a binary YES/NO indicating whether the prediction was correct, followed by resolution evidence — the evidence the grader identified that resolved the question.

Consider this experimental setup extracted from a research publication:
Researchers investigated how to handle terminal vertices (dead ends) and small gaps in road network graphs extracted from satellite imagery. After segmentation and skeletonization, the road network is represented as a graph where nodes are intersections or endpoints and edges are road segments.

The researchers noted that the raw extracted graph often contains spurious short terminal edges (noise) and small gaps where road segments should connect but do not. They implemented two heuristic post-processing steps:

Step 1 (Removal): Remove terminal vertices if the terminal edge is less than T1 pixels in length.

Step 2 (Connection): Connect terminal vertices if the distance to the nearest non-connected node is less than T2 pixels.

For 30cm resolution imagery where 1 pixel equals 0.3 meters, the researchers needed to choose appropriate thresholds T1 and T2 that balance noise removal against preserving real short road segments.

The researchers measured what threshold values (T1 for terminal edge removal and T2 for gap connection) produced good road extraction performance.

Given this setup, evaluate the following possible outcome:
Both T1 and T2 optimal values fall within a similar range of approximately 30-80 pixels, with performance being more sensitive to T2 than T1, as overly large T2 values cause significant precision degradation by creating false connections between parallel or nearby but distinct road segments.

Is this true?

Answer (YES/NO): NO